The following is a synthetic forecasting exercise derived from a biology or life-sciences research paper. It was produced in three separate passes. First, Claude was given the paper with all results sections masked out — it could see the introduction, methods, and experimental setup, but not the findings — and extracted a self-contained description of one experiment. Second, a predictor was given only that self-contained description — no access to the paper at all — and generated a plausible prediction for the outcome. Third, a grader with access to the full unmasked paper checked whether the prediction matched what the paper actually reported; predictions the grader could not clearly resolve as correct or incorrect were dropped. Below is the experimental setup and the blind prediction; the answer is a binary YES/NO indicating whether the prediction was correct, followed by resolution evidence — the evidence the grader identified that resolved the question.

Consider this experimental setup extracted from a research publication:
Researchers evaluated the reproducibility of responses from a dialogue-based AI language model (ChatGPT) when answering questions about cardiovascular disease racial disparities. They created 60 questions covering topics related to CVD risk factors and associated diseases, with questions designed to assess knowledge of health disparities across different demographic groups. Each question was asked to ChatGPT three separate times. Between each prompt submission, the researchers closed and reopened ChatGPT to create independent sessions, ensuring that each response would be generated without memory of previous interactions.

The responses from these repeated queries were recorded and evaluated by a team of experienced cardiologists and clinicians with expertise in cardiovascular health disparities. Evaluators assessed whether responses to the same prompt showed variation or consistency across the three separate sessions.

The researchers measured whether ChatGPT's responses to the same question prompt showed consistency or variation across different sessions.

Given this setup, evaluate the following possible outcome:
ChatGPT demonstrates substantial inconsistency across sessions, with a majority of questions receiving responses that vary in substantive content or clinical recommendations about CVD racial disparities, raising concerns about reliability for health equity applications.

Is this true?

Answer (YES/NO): NO